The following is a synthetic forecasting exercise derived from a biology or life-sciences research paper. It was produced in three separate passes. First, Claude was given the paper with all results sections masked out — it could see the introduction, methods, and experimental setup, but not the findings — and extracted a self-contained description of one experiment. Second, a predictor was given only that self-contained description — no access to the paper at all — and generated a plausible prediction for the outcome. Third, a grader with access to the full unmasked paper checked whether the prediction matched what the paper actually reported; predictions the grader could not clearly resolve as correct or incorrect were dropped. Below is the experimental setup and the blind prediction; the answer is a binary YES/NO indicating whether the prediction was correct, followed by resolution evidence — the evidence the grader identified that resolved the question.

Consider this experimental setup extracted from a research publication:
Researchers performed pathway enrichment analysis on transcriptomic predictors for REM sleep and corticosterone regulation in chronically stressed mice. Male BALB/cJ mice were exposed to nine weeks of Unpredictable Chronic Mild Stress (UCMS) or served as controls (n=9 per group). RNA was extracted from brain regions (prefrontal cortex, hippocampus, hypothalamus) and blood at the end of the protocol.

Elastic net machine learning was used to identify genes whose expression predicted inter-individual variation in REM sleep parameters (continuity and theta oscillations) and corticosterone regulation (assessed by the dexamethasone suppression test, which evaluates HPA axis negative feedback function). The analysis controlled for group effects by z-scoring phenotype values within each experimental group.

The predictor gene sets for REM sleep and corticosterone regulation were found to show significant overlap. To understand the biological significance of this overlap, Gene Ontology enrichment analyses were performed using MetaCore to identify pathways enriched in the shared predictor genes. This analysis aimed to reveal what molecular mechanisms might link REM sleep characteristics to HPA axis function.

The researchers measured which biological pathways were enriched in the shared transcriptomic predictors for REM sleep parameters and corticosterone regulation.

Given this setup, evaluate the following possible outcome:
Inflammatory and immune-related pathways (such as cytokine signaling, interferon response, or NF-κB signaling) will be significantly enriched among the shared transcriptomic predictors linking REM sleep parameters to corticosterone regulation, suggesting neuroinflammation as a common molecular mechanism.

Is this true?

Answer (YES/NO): NO